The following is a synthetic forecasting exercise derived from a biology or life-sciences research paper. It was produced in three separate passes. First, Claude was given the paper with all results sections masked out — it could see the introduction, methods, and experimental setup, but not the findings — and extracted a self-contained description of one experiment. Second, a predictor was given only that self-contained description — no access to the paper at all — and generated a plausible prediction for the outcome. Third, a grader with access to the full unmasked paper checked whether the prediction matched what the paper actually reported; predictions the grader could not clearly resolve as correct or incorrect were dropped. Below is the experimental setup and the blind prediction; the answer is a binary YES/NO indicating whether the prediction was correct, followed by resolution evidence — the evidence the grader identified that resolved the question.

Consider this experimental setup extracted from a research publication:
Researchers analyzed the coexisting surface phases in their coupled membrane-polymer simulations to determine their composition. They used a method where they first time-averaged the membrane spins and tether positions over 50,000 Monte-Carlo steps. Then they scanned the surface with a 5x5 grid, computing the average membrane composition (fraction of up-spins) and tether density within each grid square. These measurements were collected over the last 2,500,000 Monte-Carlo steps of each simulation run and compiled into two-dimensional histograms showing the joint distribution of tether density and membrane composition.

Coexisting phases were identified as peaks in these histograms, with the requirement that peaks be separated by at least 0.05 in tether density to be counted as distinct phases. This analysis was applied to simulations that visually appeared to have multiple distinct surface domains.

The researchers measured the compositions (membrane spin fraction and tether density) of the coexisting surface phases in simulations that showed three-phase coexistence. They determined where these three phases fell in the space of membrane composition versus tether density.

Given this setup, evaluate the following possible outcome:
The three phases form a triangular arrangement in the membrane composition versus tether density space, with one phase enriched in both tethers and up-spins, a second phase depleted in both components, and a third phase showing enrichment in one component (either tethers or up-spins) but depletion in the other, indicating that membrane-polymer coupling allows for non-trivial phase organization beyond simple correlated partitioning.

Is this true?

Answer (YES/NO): YES